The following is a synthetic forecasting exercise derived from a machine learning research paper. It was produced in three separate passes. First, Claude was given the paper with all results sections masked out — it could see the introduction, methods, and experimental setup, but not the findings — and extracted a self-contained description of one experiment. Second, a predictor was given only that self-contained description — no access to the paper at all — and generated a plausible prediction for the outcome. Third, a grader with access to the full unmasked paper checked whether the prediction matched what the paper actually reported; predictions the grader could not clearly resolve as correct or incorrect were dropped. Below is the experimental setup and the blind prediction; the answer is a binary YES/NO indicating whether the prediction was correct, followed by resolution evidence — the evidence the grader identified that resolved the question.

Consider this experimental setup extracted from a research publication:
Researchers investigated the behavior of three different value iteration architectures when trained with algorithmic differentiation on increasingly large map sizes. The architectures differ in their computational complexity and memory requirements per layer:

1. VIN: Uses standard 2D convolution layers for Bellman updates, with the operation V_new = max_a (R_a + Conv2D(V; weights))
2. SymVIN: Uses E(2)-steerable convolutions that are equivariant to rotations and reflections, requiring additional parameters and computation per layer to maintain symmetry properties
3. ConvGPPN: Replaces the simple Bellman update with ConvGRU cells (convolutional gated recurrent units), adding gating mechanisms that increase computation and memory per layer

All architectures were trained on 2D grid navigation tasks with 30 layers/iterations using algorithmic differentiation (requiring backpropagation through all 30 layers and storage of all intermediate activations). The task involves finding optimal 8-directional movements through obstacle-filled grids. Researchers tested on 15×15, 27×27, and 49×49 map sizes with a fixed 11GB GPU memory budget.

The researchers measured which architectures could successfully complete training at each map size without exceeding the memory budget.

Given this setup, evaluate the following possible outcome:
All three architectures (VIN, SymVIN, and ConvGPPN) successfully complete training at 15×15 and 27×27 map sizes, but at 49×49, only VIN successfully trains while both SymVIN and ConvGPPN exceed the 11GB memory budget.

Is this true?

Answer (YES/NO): NO